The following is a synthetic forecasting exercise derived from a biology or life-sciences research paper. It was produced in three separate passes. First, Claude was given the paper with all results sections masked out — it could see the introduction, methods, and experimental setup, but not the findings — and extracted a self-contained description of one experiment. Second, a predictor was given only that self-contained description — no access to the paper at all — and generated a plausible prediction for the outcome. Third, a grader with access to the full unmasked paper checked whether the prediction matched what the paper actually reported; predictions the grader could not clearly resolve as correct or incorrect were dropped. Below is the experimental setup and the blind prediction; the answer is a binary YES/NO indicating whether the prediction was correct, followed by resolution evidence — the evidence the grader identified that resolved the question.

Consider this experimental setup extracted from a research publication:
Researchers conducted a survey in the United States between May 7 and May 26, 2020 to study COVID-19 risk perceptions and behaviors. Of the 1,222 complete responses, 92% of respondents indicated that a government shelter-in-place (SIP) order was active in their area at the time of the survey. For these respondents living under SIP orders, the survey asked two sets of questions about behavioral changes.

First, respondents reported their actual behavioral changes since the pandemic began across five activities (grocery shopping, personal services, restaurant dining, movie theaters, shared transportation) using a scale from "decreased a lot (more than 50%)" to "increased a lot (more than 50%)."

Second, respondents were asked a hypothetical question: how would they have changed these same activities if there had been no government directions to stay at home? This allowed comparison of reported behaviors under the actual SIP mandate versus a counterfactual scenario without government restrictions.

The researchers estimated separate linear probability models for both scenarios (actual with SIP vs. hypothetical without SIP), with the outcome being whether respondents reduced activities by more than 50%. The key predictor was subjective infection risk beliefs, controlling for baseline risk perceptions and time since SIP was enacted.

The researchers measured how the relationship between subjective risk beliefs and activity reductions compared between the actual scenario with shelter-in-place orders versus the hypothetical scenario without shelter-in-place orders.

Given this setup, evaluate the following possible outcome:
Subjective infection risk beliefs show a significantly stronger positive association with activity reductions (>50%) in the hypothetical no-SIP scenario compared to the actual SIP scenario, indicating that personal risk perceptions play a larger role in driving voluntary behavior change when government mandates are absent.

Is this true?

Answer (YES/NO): YES